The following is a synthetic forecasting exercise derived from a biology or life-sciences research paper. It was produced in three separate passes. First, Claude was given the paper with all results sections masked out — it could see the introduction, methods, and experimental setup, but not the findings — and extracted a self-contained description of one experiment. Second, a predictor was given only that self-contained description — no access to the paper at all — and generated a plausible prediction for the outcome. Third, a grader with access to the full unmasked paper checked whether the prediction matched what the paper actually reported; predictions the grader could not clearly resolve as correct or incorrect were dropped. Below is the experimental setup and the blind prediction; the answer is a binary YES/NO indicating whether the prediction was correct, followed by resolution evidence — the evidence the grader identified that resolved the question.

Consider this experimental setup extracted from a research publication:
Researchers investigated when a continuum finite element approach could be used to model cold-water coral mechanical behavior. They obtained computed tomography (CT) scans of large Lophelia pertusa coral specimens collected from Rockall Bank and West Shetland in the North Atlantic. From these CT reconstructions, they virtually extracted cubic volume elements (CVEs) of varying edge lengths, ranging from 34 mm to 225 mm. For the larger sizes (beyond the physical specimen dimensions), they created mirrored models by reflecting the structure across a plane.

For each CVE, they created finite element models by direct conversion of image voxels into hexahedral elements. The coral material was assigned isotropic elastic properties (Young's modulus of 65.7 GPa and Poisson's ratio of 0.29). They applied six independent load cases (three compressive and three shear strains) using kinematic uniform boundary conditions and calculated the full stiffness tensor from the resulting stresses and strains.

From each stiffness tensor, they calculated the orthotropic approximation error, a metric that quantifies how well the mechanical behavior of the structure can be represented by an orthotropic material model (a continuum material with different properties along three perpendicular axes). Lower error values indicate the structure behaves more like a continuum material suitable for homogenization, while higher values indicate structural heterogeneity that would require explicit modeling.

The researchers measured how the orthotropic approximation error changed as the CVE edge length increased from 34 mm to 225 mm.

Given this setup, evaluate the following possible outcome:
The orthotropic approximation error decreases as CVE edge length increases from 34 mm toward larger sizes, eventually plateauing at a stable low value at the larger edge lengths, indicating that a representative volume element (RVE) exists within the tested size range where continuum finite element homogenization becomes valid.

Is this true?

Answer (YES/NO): YES